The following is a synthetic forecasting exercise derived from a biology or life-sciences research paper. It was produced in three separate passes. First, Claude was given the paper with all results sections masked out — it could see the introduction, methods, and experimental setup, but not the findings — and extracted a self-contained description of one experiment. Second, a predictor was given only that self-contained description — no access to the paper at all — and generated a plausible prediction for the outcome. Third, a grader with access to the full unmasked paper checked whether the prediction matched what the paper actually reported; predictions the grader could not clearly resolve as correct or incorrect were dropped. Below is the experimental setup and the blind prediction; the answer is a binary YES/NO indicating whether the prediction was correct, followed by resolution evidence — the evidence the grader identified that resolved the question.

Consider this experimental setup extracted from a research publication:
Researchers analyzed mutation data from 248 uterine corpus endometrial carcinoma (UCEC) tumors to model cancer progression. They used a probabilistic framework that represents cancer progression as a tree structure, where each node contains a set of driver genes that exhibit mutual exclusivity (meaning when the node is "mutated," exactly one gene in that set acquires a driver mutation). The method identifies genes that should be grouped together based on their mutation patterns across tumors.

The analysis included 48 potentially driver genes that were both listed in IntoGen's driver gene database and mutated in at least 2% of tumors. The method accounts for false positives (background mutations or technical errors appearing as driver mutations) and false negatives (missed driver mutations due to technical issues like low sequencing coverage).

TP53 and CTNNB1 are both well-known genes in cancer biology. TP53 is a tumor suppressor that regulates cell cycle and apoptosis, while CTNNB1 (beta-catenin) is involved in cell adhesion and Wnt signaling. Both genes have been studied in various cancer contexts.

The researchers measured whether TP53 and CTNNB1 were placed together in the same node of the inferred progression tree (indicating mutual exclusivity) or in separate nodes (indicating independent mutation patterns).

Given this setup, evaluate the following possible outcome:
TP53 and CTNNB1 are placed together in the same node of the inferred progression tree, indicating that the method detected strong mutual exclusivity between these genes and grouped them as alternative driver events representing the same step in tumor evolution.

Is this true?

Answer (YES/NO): YES